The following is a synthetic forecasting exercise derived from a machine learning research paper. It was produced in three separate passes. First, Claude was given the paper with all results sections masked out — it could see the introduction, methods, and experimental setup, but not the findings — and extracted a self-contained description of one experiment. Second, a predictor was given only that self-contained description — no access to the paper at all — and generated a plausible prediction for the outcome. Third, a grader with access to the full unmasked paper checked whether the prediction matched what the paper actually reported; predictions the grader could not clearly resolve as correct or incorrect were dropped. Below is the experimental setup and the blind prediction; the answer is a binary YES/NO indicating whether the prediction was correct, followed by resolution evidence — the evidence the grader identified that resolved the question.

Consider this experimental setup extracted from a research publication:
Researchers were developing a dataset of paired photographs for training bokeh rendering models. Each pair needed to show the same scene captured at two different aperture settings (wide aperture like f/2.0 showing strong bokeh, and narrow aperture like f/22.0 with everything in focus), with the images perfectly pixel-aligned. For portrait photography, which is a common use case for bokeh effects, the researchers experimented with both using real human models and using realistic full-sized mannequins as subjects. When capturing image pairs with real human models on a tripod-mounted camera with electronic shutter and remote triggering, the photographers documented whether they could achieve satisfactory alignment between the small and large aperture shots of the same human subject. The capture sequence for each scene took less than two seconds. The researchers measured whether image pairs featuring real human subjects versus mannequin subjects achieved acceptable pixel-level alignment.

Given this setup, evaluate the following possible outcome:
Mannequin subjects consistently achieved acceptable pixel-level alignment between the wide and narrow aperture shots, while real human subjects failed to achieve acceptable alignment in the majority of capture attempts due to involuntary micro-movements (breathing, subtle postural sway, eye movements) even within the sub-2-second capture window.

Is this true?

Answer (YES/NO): YES